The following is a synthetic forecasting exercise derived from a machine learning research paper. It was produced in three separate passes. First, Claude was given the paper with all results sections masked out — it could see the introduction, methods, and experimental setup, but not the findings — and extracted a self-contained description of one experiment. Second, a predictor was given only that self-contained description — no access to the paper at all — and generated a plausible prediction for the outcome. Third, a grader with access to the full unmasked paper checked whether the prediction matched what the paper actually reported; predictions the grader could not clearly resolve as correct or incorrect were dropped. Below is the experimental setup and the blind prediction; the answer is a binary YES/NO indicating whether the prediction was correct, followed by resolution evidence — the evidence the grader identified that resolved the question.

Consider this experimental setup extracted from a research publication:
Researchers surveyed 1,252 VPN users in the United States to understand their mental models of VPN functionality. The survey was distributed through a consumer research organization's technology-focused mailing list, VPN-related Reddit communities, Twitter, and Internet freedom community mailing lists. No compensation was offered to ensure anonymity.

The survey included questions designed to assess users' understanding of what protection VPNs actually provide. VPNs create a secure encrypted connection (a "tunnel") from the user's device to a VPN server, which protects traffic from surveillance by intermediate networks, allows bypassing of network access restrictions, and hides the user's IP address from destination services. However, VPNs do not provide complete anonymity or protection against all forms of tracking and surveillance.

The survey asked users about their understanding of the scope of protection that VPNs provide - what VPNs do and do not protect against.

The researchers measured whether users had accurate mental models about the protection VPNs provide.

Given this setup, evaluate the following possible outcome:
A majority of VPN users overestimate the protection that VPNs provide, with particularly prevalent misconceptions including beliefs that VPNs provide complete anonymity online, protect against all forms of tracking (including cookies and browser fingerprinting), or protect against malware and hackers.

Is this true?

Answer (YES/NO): NO